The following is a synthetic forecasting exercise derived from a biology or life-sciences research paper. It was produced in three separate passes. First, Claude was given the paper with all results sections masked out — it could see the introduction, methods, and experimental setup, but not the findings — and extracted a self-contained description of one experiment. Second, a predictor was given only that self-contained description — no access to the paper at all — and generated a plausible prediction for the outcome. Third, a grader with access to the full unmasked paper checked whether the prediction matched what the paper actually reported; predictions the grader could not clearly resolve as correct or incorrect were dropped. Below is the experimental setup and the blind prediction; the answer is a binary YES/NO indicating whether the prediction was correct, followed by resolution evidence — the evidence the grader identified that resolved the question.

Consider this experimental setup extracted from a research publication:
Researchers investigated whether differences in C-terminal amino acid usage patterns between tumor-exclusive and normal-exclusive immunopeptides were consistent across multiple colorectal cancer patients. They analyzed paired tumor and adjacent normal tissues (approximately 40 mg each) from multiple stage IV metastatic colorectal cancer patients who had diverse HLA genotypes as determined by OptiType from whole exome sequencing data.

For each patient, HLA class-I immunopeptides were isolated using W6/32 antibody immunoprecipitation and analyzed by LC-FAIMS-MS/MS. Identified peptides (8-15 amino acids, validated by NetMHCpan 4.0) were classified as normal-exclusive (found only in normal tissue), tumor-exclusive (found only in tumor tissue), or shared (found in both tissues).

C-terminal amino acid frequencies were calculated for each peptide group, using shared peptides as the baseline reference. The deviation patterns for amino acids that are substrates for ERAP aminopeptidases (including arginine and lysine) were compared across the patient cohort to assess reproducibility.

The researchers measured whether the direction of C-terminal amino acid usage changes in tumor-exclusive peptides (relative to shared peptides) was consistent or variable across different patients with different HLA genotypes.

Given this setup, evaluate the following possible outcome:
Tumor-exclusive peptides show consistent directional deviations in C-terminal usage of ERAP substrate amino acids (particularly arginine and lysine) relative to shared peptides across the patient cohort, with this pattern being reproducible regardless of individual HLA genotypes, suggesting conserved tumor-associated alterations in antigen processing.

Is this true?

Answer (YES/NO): NO